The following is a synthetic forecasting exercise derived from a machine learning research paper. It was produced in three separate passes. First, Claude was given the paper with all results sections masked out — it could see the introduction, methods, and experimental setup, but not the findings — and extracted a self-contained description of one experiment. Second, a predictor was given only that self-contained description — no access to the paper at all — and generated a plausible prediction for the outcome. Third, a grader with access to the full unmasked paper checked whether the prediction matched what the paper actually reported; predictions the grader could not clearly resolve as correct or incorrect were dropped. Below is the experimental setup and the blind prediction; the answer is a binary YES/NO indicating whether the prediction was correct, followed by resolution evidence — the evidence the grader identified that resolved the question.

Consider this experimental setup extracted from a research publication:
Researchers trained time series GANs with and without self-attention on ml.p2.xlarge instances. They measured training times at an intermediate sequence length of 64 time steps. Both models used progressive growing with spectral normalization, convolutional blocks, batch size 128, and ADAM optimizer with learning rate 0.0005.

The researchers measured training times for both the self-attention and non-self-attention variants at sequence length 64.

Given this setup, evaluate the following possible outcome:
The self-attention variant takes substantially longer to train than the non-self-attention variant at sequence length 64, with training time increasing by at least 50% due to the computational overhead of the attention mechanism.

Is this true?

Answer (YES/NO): YES